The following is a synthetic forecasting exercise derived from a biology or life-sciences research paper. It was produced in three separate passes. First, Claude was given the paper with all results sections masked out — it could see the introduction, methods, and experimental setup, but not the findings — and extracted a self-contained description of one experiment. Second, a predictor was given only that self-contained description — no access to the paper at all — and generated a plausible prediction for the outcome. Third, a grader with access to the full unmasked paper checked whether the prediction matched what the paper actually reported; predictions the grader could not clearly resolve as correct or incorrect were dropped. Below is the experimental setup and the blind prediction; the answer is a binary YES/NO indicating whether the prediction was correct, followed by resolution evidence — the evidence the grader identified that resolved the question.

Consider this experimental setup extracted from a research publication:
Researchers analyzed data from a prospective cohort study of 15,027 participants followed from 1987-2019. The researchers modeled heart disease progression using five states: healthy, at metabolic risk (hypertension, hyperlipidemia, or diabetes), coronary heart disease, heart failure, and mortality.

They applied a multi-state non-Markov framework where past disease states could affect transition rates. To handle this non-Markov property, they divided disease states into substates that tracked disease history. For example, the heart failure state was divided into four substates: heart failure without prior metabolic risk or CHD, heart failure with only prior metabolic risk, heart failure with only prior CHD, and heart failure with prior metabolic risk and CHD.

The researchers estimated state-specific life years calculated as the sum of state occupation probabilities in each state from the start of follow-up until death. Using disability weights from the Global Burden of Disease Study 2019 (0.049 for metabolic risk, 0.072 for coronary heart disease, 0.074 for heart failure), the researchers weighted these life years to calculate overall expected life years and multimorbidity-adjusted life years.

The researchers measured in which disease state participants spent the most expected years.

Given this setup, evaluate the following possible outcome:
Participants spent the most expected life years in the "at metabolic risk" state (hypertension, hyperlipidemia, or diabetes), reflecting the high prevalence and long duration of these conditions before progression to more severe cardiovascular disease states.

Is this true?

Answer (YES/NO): YES